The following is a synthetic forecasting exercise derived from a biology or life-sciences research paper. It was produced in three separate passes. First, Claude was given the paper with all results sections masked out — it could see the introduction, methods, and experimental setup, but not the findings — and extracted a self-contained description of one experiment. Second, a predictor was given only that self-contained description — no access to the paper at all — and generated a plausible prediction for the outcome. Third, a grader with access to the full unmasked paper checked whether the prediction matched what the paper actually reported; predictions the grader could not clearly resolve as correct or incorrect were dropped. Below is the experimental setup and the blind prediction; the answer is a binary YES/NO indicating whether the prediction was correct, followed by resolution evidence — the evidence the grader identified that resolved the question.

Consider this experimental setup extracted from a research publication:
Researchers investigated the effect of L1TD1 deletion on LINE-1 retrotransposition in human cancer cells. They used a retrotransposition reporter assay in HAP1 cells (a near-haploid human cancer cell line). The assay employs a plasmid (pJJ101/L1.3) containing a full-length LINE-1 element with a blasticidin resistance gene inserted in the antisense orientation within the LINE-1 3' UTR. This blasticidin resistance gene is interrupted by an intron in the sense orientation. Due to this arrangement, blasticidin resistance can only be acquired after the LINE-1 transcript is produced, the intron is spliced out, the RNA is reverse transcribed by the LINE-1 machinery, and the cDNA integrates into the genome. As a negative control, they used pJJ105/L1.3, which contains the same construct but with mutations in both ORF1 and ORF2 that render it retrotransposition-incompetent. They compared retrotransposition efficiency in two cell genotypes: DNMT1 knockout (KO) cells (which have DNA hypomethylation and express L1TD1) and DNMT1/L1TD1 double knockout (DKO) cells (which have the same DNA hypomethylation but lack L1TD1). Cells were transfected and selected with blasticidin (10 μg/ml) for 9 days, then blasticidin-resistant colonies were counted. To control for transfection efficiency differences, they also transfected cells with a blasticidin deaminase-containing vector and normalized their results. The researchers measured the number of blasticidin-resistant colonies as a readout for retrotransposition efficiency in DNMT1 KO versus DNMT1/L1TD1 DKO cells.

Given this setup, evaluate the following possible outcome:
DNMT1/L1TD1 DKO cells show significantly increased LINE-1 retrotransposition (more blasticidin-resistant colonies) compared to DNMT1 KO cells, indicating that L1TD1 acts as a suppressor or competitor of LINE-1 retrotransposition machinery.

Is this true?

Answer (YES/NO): NO